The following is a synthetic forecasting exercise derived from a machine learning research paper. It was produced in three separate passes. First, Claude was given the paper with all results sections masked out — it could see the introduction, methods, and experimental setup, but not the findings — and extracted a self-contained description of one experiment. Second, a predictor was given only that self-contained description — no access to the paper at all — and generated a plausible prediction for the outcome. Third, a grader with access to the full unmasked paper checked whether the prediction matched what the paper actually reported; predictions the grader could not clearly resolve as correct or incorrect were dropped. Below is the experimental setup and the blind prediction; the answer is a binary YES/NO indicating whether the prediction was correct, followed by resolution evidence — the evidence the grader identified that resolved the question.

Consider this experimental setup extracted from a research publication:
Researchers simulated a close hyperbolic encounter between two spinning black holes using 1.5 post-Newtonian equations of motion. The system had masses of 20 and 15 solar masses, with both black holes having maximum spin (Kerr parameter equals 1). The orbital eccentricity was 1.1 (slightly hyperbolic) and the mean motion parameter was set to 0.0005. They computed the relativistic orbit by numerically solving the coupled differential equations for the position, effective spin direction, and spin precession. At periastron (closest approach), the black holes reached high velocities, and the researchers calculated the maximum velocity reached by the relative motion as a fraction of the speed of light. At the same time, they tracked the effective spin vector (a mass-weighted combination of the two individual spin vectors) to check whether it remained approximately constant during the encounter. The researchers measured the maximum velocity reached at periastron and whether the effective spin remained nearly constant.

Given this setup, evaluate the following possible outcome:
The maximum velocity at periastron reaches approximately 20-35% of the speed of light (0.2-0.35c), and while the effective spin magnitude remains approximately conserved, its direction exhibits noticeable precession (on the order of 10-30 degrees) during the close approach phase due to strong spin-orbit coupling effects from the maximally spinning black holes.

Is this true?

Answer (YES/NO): NO